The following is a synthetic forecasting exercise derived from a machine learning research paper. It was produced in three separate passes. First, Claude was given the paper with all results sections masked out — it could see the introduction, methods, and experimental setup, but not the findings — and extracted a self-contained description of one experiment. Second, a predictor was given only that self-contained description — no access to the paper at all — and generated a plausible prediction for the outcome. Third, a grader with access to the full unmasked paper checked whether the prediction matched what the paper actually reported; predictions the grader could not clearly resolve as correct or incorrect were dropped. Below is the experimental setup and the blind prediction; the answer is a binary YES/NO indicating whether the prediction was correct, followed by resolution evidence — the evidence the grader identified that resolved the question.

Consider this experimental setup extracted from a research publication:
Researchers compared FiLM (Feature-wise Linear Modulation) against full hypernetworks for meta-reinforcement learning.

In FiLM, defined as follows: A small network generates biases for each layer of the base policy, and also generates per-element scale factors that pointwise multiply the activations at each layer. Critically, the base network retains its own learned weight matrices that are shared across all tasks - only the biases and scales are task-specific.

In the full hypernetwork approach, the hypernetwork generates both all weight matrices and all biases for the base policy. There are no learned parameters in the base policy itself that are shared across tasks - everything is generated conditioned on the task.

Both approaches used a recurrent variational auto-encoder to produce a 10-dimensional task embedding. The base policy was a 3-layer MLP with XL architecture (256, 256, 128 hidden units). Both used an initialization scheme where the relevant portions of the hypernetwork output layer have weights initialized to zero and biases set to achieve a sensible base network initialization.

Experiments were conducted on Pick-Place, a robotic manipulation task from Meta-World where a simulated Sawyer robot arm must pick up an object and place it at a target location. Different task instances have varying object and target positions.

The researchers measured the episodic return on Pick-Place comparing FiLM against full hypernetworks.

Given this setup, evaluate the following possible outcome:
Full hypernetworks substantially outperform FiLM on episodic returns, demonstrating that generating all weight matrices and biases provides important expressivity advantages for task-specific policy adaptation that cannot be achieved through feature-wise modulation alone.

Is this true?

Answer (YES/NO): NO